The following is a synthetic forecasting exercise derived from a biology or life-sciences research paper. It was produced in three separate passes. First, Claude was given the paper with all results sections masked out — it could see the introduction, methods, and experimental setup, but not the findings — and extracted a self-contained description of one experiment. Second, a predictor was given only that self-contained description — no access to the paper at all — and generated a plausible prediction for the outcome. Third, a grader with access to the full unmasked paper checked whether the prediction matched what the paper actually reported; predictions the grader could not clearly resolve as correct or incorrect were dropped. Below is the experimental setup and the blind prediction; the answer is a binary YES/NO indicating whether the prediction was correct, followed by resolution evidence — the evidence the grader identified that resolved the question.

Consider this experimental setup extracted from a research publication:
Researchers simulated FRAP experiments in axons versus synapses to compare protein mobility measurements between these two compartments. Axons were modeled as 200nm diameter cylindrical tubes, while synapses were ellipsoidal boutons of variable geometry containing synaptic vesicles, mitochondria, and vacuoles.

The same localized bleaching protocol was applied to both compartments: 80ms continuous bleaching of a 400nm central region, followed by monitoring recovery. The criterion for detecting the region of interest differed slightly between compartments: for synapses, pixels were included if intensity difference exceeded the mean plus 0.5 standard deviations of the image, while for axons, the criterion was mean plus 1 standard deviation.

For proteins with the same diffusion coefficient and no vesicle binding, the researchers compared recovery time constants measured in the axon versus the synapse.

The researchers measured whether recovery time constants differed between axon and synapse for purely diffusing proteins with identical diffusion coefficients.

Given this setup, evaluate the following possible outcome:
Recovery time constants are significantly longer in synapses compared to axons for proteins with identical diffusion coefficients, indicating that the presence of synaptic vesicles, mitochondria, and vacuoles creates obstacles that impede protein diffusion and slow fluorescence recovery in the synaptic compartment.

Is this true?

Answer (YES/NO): NO